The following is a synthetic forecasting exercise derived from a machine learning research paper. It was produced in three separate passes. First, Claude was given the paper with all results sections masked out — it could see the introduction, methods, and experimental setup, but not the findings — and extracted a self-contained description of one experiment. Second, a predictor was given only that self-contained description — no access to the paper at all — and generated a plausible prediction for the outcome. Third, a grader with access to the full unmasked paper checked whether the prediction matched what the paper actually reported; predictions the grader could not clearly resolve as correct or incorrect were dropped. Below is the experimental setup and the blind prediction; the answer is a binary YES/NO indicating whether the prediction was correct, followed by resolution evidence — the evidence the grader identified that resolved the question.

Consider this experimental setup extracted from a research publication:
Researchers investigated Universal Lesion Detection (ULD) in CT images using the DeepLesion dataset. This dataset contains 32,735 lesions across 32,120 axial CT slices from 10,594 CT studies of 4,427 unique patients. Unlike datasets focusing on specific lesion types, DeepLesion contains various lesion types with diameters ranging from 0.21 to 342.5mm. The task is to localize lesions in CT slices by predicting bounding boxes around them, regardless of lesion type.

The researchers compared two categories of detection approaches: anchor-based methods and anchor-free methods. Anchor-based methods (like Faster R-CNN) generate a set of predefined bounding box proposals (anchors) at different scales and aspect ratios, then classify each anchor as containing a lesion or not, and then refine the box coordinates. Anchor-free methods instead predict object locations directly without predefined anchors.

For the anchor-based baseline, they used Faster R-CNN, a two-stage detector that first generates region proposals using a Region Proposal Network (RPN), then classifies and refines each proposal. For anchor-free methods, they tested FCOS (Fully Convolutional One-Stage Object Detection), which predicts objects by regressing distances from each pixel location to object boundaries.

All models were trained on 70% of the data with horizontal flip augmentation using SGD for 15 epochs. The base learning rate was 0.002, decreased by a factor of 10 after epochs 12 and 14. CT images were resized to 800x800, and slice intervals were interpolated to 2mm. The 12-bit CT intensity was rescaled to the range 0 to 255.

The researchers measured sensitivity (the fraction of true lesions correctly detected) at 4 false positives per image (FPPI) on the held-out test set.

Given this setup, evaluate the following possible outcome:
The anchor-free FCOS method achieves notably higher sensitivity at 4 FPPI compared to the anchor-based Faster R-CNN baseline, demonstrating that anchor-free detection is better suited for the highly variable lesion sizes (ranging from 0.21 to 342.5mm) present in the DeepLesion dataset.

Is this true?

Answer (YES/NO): NO